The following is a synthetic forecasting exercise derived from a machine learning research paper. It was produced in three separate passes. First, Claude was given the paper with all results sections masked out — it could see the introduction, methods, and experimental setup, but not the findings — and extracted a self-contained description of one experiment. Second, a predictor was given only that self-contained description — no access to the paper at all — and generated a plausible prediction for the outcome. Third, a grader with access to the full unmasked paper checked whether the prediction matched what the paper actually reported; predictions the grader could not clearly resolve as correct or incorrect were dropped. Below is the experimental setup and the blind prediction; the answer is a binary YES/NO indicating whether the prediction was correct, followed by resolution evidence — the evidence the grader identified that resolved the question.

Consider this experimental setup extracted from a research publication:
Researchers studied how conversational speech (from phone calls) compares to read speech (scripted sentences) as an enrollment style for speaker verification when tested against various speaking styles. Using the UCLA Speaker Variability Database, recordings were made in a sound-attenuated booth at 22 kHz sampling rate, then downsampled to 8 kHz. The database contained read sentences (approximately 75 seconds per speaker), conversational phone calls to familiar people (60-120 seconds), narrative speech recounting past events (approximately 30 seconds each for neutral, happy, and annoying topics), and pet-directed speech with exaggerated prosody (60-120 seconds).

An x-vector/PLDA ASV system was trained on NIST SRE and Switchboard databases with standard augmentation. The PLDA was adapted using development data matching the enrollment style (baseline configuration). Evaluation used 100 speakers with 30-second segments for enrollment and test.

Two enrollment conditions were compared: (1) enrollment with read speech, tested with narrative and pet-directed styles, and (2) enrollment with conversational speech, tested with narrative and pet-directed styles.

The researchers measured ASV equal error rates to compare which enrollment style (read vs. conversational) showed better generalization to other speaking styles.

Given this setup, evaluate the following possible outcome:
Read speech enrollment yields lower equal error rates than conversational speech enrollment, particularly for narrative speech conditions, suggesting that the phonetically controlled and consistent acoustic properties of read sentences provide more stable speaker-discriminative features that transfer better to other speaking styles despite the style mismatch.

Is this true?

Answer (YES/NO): NO